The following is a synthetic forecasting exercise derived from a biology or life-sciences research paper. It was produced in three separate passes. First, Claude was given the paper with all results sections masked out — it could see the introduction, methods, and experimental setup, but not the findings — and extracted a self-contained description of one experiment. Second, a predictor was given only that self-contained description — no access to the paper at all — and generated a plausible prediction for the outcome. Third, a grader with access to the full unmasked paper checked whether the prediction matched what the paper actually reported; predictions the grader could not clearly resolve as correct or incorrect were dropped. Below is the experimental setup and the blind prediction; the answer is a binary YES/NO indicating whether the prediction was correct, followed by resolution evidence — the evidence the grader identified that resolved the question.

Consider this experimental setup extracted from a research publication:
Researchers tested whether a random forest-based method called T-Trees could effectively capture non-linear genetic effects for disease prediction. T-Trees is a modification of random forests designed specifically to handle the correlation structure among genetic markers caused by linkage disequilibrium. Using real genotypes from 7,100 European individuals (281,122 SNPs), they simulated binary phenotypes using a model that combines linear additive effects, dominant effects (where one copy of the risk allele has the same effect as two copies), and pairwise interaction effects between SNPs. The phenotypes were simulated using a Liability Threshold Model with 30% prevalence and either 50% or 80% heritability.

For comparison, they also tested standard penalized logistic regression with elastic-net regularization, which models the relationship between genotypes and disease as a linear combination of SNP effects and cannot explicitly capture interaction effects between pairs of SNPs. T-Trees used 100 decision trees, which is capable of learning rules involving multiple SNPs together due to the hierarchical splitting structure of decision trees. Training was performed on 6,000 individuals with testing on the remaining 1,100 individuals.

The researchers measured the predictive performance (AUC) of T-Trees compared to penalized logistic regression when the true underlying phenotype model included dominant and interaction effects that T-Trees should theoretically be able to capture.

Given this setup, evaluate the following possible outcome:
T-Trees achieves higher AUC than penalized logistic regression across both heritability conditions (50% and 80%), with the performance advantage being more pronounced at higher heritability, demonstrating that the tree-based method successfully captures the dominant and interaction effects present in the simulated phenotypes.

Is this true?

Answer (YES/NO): NO